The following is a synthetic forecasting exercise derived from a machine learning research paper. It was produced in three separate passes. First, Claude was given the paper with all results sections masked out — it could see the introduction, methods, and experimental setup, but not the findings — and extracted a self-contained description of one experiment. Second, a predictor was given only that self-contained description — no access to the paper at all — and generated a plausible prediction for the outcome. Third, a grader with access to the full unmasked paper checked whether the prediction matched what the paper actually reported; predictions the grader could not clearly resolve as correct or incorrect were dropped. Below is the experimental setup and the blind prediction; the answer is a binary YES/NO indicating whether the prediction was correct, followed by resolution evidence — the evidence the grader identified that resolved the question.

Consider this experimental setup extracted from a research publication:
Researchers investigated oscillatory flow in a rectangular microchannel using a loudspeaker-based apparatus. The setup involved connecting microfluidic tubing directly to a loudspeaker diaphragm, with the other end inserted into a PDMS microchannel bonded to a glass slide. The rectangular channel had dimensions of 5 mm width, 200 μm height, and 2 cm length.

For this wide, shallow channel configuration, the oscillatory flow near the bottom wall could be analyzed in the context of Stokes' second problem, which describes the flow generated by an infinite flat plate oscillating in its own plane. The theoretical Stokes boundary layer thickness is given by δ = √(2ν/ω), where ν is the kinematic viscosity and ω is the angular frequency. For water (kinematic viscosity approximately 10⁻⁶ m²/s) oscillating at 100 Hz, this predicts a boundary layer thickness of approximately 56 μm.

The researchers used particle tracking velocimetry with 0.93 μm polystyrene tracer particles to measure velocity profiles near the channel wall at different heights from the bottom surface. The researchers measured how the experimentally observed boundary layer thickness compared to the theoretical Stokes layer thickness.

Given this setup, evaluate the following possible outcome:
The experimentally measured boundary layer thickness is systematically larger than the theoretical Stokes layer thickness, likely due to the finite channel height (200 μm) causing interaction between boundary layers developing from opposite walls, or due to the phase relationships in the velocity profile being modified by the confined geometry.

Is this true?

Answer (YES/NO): NO